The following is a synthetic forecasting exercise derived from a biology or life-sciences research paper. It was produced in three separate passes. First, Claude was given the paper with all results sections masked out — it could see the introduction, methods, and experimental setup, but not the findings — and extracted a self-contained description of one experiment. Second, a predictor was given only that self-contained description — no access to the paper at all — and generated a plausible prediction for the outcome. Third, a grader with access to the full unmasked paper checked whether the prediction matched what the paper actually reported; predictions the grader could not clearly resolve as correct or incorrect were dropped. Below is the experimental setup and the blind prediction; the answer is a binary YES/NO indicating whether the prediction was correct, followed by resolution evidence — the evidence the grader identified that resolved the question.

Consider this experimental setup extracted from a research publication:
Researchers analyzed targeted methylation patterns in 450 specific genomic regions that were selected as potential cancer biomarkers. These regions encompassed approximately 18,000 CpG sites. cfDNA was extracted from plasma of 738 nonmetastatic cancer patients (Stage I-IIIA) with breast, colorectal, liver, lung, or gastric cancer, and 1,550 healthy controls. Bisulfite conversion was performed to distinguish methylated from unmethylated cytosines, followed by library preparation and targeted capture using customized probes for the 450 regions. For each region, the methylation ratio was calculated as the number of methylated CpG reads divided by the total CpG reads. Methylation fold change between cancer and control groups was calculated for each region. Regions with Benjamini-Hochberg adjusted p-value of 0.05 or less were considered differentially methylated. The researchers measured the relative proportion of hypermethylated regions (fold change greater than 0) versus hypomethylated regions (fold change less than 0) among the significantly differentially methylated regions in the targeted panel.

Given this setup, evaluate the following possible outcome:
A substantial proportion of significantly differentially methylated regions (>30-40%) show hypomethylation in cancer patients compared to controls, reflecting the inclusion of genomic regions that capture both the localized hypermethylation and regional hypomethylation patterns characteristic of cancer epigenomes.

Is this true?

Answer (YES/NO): NO